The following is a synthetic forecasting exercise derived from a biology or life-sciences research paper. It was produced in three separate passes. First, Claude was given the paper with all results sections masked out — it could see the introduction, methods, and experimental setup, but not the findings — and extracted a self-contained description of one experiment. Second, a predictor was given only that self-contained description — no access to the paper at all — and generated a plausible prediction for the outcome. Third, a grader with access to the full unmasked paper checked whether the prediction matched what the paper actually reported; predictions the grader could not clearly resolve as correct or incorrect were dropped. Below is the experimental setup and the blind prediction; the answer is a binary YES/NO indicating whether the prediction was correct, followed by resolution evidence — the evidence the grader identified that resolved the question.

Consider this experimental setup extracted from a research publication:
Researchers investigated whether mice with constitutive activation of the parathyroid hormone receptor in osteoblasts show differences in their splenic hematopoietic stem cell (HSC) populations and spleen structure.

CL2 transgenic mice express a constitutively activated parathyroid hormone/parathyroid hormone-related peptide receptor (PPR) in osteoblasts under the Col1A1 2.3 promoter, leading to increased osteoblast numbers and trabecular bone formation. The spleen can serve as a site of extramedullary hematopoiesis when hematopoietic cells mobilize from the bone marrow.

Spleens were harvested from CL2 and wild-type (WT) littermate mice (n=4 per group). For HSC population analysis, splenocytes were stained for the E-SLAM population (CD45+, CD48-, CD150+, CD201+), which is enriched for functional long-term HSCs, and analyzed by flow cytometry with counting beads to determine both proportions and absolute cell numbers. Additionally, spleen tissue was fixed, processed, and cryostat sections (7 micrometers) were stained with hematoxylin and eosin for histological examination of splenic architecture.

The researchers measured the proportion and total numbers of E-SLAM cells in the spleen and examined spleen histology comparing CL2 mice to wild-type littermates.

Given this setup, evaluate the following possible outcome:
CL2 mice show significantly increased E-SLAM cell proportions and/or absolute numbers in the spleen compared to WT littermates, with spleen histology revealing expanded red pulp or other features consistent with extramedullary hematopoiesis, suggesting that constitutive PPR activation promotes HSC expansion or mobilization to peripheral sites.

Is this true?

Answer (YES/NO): NO